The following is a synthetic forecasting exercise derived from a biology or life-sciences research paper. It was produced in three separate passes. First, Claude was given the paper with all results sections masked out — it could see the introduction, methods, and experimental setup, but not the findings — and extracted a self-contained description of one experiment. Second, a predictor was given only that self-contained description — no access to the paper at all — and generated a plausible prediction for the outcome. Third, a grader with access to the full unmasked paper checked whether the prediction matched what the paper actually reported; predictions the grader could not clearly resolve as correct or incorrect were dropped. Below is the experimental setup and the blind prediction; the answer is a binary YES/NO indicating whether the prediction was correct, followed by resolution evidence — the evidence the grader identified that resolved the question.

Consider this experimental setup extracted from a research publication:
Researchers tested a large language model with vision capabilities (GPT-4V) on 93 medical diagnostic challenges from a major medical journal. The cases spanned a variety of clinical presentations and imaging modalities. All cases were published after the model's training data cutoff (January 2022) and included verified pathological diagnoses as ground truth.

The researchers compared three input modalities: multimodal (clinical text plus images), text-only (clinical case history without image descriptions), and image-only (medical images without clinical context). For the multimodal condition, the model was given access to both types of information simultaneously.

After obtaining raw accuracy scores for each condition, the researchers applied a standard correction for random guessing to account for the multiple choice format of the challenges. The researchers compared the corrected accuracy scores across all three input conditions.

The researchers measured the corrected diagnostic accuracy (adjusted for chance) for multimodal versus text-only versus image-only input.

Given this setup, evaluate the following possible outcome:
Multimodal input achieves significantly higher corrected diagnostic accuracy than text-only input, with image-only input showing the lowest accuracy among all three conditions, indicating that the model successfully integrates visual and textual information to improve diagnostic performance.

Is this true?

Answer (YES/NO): YES